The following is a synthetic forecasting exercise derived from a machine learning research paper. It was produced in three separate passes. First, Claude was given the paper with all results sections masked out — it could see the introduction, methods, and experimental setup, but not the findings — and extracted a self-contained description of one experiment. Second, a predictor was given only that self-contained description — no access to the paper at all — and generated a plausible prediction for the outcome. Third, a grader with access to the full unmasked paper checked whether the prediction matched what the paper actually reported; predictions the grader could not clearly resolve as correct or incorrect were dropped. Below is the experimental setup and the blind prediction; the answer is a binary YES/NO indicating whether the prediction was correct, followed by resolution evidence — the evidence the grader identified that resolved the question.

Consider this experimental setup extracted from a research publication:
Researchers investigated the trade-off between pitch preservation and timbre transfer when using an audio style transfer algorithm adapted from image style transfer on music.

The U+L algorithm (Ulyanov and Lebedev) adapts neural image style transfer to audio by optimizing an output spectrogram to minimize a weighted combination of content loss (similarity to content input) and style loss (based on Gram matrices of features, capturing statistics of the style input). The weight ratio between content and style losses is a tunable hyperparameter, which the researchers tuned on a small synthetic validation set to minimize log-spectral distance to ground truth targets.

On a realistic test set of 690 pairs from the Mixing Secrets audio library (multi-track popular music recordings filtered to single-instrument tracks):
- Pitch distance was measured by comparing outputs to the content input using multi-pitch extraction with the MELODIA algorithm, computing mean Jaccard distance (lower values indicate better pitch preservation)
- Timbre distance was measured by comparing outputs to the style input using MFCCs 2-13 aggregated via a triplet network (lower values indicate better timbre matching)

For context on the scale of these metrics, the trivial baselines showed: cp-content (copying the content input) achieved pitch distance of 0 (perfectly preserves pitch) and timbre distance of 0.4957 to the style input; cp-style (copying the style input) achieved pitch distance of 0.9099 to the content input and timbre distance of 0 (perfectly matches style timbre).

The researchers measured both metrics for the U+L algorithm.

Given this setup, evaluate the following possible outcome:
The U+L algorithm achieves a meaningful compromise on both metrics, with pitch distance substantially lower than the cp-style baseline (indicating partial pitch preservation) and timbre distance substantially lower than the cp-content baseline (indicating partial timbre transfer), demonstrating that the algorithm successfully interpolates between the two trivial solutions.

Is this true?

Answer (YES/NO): NO